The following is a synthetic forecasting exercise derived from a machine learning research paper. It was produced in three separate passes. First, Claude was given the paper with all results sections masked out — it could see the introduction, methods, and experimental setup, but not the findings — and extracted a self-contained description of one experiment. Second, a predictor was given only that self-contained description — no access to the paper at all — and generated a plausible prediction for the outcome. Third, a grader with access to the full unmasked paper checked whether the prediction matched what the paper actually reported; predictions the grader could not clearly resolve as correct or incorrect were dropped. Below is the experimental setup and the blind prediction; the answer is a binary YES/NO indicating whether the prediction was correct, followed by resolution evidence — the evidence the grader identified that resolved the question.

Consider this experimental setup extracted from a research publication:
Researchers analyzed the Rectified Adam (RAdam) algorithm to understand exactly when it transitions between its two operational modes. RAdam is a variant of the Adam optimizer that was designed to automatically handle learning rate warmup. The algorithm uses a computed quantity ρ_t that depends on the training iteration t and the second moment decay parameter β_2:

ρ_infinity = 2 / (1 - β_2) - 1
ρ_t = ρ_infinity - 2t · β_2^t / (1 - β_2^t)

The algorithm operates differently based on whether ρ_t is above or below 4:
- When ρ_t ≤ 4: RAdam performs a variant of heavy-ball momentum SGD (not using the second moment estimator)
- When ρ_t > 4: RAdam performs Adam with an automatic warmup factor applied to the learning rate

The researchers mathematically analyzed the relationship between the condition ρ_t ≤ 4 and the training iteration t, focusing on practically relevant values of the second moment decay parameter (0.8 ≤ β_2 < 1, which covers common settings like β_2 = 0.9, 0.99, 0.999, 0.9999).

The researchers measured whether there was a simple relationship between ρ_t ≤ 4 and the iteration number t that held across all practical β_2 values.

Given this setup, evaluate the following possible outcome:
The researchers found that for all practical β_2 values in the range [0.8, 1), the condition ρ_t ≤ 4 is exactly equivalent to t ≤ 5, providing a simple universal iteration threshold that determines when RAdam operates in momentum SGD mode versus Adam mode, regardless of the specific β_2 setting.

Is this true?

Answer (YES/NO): NO